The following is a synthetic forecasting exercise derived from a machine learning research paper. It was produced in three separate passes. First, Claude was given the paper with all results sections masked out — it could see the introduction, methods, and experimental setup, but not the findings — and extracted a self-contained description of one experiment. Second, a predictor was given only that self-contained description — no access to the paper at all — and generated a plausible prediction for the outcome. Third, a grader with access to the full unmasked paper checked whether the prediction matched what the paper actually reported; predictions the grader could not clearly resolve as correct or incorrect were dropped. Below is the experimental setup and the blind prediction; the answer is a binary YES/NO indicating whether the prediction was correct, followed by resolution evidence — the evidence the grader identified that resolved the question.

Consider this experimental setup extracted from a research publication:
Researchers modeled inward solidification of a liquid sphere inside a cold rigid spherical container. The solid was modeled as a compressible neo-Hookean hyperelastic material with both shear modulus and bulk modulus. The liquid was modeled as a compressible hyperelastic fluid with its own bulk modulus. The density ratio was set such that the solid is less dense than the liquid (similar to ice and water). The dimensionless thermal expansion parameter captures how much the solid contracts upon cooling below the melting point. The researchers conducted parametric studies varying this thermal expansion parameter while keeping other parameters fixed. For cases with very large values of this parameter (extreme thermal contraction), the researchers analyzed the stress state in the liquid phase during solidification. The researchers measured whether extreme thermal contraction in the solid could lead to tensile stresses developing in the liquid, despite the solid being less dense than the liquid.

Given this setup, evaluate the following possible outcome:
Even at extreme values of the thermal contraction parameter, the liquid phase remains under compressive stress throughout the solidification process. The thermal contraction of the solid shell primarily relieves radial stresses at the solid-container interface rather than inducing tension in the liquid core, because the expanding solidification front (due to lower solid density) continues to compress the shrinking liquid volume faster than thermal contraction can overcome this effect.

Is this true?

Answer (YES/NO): NO